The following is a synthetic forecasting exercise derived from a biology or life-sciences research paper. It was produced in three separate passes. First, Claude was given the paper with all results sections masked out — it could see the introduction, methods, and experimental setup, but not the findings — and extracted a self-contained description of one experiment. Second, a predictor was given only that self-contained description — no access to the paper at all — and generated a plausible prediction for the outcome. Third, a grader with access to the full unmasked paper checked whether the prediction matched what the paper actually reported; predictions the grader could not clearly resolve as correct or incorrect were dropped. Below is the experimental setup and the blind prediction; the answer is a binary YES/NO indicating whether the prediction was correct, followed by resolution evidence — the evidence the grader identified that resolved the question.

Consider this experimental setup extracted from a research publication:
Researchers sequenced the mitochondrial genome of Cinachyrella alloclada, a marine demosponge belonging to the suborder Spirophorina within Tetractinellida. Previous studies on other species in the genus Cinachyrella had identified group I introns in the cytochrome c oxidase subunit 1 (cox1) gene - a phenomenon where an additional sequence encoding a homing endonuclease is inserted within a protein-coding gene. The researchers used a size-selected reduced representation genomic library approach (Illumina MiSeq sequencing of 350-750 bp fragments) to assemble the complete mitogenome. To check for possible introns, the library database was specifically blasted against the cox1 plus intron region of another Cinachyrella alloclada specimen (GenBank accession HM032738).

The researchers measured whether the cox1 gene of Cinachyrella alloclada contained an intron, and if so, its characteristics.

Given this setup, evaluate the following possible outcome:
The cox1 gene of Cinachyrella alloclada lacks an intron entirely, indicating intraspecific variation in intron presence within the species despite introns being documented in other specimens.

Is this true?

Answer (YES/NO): NO